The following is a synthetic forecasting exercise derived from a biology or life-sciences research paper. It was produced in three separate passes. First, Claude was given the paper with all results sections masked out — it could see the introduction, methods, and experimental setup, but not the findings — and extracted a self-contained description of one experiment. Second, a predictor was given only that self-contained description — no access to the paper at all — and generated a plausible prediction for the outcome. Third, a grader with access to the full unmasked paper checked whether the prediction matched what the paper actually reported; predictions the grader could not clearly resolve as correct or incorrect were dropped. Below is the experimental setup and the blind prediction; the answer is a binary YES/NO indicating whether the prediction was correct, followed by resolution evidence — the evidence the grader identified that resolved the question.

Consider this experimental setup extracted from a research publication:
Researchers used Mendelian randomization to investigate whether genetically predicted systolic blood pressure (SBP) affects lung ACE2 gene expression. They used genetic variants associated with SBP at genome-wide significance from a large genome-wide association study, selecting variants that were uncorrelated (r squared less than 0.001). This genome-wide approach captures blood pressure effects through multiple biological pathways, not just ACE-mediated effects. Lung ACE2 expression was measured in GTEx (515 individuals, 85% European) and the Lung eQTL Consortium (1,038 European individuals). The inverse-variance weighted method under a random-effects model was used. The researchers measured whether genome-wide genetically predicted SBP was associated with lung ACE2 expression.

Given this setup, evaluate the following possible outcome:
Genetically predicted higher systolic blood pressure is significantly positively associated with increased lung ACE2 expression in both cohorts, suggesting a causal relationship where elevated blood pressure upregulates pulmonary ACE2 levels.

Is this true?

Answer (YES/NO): NO